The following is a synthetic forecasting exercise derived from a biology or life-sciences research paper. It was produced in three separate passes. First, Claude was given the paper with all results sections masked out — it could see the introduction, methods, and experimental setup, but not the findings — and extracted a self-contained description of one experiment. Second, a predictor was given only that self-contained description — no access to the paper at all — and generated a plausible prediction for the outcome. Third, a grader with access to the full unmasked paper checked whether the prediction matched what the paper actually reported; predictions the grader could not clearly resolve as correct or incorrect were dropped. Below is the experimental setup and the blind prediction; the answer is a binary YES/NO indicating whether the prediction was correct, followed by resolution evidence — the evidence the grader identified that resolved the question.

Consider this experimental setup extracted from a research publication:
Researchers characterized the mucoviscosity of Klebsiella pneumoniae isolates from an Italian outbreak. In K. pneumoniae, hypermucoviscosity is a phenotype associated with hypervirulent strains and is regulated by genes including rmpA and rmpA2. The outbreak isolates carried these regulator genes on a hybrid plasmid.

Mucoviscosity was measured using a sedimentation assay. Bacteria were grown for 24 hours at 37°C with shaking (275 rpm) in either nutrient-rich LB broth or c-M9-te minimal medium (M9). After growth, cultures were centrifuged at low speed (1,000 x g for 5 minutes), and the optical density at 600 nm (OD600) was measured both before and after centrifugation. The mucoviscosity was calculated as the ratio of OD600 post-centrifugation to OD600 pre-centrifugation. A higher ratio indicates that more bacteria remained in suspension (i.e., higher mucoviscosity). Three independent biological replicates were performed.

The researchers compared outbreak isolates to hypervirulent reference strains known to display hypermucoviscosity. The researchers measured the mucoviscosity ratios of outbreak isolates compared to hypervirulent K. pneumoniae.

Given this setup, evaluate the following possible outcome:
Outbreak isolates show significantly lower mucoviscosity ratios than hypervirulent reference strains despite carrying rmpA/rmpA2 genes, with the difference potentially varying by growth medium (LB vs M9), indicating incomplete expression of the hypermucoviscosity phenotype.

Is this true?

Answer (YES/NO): YES